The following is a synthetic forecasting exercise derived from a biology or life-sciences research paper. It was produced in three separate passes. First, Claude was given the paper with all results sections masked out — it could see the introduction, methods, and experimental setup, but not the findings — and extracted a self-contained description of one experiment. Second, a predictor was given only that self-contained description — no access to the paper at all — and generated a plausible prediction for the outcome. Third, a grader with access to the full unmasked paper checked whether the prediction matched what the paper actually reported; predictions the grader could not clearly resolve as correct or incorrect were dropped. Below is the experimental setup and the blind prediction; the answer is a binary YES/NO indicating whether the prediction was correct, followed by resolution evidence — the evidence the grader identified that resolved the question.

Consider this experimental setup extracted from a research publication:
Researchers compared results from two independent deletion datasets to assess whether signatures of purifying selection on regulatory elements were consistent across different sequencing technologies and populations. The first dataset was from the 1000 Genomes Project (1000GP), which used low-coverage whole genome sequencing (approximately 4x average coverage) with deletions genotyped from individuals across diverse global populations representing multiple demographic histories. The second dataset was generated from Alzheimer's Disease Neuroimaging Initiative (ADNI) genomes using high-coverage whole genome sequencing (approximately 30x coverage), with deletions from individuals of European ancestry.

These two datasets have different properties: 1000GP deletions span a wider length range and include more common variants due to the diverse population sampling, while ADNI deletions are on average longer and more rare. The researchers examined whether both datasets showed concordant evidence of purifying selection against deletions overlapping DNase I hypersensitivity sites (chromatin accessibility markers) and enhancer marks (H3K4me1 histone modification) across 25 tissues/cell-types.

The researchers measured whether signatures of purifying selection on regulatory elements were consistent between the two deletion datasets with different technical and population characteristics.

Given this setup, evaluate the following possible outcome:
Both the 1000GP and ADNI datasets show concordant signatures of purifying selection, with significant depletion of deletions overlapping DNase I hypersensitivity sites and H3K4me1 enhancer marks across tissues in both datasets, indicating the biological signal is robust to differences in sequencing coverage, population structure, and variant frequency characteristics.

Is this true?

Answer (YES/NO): YES